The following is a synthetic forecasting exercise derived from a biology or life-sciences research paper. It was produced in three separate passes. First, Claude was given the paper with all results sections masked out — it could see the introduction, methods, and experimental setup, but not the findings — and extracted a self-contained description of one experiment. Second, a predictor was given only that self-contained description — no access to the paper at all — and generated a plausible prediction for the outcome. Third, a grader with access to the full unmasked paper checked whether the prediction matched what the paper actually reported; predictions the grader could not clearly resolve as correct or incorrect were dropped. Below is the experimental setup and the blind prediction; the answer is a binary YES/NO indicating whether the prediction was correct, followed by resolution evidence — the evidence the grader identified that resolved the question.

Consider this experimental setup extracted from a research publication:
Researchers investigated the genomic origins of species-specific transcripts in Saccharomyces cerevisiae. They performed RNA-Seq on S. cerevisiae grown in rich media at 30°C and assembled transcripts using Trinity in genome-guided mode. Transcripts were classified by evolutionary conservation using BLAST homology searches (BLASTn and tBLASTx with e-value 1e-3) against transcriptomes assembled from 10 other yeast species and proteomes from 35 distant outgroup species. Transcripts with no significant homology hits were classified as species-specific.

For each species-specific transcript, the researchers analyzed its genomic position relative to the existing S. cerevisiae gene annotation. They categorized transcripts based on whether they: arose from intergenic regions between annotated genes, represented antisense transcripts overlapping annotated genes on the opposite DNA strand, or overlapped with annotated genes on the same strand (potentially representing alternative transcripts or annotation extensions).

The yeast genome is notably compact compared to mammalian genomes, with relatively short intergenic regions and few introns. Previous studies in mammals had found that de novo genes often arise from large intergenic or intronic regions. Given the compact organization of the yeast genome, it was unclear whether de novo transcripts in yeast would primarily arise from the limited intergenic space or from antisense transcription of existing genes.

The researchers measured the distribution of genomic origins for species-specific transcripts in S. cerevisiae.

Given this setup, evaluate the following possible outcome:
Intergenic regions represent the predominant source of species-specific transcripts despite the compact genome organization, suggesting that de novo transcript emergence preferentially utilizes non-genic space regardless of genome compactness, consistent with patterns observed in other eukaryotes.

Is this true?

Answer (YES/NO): NO